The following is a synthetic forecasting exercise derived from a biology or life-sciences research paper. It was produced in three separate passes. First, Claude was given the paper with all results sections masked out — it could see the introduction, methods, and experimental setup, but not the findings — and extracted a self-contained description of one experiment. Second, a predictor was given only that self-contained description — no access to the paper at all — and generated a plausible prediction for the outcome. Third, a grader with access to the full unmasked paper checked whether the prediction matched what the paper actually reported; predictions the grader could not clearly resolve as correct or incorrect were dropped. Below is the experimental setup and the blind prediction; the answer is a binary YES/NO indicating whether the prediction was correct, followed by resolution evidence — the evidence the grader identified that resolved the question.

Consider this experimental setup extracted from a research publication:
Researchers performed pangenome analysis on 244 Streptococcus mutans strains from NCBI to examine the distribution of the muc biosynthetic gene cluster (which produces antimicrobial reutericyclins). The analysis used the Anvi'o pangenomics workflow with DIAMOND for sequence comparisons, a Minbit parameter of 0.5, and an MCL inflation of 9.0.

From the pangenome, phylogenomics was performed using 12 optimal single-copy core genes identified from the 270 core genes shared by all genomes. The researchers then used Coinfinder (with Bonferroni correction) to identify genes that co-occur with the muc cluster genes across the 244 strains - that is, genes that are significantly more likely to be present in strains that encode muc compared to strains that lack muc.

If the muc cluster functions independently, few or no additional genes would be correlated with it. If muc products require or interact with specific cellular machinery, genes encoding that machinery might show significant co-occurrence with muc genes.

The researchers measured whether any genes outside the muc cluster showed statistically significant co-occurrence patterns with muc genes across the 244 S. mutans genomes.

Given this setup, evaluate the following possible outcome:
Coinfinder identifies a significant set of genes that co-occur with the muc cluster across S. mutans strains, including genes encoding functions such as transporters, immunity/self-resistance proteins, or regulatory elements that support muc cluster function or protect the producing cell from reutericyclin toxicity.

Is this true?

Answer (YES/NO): NO